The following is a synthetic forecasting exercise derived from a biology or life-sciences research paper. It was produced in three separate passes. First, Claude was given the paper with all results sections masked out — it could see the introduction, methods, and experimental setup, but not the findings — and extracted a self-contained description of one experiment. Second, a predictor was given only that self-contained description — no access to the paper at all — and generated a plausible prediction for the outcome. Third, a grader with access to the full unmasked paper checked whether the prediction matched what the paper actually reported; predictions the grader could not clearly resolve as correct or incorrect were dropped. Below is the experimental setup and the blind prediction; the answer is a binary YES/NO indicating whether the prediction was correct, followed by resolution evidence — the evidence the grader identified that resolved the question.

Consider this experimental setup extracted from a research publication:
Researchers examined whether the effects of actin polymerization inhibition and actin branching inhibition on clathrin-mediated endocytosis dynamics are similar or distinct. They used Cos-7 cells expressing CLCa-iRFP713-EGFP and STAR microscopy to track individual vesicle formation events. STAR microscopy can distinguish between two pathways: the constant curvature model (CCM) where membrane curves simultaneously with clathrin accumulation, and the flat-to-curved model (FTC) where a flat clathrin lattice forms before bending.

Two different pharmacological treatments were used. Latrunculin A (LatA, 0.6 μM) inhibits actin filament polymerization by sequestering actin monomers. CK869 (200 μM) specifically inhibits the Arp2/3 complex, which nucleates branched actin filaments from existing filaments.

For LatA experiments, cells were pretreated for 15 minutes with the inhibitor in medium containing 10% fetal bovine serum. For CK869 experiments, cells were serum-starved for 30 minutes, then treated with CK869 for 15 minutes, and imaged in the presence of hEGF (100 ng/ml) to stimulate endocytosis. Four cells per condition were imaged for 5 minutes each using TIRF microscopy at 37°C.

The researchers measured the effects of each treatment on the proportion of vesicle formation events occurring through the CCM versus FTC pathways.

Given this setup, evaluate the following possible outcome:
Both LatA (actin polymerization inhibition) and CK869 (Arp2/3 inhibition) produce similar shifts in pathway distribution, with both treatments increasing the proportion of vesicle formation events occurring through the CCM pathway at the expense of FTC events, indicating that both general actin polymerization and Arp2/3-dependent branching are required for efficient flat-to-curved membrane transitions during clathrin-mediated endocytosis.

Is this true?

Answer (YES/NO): NO